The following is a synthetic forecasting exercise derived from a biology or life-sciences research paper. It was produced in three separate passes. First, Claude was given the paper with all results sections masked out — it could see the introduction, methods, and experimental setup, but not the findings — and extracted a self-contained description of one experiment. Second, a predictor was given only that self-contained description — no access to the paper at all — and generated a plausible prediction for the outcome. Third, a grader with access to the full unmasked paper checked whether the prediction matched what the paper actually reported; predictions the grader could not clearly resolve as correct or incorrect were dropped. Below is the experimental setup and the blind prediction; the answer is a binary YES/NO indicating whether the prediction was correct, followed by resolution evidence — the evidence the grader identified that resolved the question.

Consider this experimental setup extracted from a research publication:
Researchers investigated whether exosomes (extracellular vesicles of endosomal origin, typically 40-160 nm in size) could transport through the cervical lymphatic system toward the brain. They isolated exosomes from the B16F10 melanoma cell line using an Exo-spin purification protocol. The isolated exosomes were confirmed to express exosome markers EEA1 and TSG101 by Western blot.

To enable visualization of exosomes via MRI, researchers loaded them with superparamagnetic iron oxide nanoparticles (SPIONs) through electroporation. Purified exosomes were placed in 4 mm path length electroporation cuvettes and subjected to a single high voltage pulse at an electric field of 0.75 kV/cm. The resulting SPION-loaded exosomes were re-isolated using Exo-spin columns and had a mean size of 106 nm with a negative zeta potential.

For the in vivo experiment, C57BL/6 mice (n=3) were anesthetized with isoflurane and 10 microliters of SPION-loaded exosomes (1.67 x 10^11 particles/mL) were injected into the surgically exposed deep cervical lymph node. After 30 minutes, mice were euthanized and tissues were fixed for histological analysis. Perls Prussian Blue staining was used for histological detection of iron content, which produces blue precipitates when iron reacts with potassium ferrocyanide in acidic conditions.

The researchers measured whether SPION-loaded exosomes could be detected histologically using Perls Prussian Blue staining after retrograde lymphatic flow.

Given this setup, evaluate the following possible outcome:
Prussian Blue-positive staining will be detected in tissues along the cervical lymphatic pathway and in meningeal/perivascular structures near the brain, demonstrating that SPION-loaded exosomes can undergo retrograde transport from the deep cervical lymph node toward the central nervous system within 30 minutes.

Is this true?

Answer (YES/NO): NO